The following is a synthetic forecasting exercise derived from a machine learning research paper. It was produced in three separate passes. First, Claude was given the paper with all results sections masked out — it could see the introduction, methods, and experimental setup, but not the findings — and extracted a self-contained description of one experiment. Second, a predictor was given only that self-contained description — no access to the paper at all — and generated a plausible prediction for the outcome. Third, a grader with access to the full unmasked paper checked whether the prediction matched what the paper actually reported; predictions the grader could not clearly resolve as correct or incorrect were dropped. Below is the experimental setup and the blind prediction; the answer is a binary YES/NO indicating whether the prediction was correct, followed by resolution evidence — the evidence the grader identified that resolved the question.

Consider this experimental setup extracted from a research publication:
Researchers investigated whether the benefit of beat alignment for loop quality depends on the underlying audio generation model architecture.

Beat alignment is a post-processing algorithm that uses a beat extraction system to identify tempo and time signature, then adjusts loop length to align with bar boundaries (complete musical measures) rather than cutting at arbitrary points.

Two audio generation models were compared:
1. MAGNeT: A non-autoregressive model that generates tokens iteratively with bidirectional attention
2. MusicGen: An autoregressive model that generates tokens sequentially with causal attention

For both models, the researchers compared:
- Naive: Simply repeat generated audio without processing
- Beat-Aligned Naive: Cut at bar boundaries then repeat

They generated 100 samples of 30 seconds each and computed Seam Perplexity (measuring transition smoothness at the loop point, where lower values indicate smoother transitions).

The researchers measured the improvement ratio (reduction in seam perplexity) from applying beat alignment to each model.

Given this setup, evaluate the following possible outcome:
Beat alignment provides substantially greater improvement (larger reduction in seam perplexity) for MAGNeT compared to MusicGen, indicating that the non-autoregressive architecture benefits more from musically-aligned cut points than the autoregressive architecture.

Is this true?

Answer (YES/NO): YES